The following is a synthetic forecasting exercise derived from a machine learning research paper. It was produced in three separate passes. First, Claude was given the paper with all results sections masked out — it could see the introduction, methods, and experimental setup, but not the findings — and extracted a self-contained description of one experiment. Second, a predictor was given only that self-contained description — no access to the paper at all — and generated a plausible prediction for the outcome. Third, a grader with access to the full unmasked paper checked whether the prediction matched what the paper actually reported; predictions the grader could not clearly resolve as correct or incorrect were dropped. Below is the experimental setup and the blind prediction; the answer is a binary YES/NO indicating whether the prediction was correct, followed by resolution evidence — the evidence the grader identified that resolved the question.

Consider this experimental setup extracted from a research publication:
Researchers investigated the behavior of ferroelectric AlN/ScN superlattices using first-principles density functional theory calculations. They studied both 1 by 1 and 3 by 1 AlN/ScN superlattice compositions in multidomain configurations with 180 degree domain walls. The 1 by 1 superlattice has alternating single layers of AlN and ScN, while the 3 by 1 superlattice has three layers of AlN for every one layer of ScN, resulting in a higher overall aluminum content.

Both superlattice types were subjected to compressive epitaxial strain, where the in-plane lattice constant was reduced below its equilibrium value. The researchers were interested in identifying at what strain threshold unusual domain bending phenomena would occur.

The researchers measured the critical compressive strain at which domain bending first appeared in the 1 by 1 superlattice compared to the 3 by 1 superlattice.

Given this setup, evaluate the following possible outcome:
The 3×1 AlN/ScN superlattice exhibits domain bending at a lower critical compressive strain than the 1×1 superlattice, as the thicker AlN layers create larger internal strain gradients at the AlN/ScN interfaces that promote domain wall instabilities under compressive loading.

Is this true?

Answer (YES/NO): YES